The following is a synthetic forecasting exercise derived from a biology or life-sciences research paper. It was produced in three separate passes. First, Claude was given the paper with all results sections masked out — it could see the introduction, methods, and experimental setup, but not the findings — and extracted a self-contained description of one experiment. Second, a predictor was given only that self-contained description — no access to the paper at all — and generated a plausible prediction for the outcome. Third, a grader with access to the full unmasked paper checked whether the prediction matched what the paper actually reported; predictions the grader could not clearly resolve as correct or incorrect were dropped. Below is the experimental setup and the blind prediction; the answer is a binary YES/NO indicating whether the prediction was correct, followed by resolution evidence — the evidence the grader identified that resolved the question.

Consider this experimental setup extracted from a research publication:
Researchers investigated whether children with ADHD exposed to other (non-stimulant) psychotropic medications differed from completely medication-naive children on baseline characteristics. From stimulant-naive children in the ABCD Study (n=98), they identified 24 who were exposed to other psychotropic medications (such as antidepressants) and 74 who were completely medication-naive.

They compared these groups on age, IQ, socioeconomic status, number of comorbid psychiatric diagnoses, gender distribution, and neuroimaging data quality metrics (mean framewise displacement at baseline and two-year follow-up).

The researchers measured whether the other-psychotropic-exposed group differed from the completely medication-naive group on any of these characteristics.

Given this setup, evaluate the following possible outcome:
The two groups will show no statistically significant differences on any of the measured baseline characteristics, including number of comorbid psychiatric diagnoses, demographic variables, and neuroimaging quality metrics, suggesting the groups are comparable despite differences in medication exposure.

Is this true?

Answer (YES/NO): YES